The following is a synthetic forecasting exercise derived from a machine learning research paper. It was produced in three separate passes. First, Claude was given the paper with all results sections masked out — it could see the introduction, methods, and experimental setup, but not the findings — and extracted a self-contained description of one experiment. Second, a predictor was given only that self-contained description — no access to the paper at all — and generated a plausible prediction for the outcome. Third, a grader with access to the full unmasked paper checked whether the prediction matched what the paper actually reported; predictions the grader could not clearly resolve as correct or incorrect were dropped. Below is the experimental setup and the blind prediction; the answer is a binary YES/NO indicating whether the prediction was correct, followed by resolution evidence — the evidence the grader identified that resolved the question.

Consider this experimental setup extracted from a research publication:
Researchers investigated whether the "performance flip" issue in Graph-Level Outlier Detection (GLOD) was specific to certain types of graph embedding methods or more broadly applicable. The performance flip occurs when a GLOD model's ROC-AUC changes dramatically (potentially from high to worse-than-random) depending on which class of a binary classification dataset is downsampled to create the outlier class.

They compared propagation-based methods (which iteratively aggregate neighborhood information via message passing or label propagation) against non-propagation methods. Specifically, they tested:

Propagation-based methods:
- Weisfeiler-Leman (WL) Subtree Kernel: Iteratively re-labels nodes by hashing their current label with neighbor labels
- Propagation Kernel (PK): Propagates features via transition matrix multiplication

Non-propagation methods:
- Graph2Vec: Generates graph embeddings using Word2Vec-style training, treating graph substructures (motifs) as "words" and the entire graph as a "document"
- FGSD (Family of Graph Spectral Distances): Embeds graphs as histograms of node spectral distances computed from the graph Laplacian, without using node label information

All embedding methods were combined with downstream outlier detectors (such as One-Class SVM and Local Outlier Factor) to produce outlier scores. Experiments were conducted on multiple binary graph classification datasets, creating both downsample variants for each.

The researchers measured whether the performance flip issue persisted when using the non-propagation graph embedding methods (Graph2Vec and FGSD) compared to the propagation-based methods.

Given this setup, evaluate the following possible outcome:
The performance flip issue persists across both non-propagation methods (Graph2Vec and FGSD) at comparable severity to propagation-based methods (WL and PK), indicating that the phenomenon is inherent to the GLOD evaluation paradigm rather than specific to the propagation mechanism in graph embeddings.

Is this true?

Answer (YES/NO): YES